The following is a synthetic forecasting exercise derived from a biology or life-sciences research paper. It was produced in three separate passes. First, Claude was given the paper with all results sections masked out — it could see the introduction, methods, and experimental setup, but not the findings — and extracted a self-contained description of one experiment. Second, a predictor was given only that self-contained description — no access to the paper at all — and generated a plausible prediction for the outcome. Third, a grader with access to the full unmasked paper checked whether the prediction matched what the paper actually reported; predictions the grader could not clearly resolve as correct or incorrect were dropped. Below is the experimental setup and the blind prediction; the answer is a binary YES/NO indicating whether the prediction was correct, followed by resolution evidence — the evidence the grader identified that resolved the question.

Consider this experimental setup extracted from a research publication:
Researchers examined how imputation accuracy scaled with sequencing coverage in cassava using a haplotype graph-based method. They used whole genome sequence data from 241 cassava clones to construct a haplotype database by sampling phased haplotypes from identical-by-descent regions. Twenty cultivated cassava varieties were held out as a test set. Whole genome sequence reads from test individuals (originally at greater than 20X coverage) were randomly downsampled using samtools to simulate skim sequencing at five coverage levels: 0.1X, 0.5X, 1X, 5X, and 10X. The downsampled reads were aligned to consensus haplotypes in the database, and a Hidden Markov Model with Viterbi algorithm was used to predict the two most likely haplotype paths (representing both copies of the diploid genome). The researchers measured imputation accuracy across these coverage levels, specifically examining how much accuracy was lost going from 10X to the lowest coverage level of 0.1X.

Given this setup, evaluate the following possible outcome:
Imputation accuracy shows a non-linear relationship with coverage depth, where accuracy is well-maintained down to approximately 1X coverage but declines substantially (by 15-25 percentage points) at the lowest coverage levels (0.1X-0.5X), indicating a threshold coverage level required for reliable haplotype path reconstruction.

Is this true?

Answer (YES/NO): NO